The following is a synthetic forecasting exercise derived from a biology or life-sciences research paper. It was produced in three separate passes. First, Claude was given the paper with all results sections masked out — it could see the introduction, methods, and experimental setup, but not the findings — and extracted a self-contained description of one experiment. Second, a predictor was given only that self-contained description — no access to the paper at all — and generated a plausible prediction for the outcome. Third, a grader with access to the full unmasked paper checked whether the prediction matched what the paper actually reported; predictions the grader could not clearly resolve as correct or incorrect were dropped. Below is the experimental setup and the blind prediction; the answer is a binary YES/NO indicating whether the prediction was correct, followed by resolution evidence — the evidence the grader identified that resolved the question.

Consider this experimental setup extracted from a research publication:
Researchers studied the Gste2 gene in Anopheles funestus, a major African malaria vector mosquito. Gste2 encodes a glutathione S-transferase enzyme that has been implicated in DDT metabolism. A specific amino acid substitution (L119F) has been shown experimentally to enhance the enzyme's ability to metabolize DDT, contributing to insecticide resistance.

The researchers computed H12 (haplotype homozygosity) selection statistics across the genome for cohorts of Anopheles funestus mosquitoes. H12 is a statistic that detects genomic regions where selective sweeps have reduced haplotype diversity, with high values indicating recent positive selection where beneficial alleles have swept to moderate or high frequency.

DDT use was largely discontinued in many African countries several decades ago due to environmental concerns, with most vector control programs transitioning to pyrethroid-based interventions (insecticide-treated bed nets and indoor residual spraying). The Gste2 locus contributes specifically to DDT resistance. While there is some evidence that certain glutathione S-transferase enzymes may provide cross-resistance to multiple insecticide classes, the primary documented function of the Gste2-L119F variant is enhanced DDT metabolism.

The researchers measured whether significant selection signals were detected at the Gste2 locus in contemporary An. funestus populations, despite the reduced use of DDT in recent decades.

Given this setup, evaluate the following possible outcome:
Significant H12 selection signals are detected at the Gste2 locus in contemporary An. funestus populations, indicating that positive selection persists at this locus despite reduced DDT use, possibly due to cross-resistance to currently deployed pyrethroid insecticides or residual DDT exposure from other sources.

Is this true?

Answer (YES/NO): YES